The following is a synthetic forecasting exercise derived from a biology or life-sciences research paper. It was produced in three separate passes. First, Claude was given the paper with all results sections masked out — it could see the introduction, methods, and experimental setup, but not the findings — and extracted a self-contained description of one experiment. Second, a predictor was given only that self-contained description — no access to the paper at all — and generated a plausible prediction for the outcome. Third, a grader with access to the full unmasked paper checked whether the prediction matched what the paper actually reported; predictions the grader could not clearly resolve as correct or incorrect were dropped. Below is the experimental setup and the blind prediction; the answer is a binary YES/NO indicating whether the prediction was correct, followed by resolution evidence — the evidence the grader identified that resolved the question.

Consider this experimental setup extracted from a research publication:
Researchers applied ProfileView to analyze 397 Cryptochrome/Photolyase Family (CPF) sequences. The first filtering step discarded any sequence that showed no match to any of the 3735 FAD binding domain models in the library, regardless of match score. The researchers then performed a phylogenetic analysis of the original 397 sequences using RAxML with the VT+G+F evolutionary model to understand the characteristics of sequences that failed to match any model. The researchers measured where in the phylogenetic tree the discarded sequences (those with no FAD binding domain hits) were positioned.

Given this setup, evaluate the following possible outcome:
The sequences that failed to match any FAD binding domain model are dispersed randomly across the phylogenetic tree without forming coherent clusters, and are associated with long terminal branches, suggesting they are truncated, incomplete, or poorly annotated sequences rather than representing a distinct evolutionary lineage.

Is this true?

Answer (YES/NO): NO